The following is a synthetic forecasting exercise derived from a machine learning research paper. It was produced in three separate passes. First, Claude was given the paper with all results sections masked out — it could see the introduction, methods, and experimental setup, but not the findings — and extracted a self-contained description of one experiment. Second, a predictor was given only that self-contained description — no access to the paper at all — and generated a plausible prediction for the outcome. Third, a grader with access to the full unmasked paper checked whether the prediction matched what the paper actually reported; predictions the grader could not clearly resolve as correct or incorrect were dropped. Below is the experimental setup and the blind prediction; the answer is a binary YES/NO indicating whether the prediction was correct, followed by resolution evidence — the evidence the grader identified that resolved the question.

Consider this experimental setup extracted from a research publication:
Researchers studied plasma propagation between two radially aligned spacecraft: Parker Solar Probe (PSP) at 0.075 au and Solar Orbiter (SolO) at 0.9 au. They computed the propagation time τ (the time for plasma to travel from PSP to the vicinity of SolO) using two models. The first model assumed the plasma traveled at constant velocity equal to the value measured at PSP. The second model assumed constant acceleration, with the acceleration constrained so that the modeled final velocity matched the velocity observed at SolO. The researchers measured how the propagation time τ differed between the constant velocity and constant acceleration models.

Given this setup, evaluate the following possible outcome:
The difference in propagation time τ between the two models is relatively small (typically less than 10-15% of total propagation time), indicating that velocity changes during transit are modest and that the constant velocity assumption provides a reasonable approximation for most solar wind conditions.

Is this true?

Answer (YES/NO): NO